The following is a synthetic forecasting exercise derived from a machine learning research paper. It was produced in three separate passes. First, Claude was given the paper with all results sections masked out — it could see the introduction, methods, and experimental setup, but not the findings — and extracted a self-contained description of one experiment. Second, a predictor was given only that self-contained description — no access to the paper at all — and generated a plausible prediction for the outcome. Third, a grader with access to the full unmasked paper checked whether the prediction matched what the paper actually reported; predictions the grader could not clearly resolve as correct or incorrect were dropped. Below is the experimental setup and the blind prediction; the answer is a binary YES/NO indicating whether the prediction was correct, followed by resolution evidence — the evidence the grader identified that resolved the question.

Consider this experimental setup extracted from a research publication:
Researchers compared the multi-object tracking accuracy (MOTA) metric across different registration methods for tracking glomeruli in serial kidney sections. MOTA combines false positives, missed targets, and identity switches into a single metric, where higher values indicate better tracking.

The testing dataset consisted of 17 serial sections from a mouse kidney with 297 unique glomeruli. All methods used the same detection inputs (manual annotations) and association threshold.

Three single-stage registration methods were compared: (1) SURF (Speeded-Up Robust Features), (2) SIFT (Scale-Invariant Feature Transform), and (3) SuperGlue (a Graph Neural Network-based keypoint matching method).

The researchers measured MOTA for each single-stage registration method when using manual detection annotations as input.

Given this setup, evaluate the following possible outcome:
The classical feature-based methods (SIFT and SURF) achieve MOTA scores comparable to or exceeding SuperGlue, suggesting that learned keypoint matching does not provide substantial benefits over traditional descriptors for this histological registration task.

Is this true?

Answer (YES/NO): NO